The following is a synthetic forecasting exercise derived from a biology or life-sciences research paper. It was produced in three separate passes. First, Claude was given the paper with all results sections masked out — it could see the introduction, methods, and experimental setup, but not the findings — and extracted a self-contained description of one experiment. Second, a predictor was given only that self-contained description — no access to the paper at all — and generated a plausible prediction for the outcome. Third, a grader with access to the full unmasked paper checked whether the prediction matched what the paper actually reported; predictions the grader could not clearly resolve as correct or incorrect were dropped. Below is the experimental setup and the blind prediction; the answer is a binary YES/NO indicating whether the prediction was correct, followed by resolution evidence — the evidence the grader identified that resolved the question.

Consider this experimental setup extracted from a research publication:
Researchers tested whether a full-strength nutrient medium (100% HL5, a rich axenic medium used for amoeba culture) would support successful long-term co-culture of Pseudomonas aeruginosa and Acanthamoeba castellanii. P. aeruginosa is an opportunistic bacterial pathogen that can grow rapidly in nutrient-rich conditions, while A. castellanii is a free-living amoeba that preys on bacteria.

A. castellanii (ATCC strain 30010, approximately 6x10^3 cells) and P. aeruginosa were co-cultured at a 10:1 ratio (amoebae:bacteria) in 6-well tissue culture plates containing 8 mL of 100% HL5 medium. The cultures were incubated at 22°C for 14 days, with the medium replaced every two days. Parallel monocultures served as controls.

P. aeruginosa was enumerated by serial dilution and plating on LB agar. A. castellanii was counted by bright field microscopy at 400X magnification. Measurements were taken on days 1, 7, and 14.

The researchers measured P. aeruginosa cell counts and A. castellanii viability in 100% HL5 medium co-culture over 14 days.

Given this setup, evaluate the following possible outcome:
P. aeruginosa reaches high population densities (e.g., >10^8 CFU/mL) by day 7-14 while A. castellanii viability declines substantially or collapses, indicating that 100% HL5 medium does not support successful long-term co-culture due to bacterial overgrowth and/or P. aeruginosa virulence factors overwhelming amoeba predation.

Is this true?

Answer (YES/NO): YES